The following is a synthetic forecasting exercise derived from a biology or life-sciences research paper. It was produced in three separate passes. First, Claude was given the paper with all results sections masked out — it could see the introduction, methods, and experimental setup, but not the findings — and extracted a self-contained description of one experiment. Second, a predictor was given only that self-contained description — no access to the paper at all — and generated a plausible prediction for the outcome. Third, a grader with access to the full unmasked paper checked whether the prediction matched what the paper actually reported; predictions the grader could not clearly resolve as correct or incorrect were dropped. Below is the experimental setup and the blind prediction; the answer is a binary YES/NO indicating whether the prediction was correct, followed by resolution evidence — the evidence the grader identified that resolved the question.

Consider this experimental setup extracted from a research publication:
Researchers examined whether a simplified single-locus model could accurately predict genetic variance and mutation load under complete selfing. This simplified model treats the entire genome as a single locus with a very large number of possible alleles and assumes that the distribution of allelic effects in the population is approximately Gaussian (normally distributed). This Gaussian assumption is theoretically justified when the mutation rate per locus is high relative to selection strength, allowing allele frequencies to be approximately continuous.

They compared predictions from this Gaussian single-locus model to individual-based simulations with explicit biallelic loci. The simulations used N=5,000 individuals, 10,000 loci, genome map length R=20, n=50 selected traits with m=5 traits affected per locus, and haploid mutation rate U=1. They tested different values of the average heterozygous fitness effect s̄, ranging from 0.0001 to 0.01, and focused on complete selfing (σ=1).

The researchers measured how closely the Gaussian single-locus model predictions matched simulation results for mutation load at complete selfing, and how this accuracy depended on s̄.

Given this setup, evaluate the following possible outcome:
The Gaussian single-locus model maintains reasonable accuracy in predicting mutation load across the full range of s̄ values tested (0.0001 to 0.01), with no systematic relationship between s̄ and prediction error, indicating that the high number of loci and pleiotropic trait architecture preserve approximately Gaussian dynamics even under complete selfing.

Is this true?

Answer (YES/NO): NO